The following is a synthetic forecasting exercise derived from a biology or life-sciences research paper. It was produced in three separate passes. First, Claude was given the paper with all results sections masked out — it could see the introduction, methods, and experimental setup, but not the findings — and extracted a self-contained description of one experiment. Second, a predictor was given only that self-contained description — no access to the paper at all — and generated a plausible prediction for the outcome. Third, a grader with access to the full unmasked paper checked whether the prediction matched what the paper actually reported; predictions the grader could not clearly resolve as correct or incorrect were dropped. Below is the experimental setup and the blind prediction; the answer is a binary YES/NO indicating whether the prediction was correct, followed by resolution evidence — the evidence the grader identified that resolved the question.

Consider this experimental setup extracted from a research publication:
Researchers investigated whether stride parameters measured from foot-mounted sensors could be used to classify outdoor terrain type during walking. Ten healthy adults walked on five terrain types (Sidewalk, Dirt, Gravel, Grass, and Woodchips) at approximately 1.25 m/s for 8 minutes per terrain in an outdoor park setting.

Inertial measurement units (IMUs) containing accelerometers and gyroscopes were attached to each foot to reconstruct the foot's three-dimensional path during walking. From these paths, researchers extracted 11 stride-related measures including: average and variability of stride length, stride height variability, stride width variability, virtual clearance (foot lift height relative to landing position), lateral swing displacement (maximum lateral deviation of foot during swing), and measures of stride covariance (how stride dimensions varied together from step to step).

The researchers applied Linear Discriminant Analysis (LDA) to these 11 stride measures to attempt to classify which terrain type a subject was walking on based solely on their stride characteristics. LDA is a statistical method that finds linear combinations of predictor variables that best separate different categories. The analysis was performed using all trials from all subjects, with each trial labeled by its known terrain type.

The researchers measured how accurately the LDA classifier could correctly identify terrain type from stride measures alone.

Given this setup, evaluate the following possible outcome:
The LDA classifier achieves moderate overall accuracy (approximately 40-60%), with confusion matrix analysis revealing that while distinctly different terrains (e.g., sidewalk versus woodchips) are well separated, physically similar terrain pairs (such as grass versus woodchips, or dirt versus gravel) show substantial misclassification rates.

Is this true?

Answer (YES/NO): NO